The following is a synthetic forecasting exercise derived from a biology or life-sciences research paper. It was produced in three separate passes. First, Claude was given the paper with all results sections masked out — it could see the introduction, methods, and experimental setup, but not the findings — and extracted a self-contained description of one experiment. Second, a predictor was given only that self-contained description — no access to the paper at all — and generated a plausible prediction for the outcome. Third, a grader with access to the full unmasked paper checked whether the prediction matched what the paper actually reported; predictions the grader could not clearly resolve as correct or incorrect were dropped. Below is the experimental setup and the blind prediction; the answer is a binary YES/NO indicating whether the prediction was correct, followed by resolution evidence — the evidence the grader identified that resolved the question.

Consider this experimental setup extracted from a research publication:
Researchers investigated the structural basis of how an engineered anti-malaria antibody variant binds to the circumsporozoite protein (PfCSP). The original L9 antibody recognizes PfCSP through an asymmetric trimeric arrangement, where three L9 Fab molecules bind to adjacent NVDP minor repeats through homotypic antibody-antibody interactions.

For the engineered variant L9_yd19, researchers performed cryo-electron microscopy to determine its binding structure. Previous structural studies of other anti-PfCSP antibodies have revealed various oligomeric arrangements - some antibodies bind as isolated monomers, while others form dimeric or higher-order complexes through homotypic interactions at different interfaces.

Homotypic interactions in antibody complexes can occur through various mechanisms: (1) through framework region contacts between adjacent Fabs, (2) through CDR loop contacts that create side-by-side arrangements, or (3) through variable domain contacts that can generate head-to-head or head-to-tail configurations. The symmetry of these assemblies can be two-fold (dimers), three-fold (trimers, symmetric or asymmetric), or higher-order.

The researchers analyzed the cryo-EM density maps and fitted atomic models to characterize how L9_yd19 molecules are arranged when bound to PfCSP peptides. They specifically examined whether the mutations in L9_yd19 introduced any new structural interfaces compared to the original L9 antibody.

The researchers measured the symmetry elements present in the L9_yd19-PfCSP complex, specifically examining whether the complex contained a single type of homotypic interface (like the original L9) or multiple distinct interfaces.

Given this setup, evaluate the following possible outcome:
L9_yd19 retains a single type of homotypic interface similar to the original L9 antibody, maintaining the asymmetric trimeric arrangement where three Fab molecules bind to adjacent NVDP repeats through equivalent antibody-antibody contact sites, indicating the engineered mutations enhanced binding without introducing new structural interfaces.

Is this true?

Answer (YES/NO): NO